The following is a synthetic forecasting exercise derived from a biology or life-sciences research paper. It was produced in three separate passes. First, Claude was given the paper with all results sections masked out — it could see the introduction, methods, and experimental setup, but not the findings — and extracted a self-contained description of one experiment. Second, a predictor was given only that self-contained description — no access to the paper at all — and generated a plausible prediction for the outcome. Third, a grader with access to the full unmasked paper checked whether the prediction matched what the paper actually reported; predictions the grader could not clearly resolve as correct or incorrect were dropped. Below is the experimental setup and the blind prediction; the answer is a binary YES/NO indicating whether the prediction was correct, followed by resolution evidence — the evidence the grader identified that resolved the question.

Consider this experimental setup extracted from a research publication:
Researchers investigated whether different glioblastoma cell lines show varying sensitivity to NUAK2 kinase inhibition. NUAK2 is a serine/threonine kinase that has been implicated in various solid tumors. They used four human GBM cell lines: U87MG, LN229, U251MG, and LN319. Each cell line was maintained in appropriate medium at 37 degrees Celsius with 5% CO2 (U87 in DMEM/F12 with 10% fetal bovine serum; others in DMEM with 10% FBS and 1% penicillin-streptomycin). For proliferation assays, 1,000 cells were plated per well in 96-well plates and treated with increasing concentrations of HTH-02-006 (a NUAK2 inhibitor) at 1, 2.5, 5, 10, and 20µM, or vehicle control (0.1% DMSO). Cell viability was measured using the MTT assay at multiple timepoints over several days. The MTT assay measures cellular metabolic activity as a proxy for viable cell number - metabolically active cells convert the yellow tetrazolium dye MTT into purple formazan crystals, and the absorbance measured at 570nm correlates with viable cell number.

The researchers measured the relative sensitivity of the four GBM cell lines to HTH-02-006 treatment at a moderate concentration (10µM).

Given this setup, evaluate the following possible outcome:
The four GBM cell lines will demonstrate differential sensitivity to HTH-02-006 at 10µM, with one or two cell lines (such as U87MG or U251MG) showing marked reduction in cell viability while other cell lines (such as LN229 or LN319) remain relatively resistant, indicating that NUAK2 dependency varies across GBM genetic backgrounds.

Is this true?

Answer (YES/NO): NO